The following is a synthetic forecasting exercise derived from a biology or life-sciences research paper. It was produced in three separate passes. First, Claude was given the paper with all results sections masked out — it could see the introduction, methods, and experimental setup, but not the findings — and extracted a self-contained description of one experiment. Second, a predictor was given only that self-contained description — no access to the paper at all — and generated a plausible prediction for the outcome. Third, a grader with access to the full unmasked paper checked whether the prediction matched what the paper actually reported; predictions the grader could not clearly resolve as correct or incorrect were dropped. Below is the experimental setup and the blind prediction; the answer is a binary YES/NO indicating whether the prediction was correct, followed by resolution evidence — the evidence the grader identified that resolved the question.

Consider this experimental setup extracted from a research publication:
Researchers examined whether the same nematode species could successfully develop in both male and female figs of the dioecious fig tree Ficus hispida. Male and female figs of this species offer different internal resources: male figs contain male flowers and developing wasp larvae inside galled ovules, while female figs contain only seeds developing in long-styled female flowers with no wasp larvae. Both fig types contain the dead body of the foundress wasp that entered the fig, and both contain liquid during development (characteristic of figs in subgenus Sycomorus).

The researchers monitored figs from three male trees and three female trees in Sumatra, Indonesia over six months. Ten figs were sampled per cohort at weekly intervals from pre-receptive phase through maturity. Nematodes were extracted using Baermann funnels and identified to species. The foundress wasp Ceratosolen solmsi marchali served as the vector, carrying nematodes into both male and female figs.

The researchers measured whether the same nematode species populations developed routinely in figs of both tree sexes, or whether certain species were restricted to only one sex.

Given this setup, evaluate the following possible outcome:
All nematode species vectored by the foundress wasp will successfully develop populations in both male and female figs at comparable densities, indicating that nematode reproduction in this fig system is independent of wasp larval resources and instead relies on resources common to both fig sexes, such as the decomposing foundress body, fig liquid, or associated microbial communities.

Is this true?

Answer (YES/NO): NO